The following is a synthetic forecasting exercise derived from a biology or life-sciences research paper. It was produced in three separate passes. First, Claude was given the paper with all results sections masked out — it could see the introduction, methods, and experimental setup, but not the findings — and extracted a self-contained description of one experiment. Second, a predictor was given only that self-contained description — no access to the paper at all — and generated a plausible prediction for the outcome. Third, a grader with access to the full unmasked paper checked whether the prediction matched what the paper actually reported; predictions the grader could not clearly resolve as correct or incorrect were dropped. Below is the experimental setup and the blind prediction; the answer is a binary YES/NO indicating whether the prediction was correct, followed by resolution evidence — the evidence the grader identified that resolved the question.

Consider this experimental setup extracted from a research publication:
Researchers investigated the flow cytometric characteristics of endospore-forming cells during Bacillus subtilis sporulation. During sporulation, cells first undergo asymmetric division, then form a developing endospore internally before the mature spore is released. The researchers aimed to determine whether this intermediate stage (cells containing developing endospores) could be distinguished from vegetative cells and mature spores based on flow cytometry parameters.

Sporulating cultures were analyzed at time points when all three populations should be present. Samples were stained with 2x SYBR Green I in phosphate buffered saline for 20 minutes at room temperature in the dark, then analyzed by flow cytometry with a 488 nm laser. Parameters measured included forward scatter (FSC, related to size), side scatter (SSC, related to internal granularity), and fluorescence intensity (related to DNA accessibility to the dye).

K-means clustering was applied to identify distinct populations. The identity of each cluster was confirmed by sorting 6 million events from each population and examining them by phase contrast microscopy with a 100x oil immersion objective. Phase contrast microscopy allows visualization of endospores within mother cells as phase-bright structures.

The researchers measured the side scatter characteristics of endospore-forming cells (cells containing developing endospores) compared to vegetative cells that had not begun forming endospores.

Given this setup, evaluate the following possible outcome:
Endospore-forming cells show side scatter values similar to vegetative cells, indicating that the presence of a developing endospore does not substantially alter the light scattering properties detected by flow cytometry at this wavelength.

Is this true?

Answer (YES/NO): NO